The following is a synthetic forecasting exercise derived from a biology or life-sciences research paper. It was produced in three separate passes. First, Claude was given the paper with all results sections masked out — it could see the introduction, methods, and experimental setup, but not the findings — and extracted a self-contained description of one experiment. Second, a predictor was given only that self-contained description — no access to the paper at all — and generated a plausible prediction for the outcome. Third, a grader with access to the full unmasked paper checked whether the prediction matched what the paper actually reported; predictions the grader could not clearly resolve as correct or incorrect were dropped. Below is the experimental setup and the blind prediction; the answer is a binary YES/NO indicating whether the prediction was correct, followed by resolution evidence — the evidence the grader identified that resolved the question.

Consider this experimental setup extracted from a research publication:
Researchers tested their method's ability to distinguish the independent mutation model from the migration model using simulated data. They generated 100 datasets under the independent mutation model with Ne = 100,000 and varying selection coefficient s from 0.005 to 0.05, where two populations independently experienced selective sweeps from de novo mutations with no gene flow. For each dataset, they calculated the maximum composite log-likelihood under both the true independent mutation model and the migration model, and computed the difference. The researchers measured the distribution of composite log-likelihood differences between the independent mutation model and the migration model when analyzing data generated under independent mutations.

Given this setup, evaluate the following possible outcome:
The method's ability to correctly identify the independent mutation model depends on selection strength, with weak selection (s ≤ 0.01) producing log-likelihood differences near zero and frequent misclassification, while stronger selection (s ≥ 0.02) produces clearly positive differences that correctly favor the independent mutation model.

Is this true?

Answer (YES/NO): NO